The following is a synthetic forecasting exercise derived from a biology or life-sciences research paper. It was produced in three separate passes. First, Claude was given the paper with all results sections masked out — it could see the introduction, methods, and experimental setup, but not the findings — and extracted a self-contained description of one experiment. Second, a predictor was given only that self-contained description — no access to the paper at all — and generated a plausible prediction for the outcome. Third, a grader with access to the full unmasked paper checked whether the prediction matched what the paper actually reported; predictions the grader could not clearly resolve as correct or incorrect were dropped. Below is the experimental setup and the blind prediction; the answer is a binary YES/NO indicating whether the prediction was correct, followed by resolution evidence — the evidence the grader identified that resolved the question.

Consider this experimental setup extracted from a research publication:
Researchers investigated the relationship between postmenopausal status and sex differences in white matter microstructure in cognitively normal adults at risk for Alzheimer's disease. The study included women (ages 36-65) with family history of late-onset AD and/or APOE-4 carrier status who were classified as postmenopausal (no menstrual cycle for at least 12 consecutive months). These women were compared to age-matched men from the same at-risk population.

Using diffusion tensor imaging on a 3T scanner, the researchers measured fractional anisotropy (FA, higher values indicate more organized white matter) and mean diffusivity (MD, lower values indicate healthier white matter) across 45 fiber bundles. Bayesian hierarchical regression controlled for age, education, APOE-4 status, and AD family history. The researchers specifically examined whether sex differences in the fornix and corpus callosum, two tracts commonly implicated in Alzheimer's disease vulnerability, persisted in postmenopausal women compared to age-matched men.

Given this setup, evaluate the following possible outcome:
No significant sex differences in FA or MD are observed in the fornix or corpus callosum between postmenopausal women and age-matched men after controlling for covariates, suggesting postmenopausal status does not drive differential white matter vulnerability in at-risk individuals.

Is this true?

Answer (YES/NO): NO